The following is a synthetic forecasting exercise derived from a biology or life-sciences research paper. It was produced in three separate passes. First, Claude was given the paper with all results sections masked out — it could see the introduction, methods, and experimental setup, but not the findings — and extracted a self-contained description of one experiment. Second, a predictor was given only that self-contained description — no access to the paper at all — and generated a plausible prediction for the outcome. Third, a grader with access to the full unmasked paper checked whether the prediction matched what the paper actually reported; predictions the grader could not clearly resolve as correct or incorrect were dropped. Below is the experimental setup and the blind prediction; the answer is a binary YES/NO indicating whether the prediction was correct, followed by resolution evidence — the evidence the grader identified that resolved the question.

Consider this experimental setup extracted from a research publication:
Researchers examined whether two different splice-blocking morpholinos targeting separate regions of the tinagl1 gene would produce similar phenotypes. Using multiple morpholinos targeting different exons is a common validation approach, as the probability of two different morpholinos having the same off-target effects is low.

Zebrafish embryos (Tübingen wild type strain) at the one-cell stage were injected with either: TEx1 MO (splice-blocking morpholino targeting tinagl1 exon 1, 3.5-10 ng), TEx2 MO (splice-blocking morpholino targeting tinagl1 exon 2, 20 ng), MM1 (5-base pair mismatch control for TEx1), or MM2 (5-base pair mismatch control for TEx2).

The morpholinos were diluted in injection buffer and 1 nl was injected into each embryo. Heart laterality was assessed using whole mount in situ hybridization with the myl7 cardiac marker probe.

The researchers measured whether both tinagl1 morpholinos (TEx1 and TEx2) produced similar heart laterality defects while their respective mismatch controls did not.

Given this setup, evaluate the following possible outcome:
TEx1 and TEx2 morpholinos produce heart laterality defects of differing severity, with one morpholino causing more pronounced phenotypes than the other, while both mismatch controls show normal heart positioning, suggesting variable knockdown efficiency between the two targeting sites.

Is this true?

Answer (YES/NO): NO